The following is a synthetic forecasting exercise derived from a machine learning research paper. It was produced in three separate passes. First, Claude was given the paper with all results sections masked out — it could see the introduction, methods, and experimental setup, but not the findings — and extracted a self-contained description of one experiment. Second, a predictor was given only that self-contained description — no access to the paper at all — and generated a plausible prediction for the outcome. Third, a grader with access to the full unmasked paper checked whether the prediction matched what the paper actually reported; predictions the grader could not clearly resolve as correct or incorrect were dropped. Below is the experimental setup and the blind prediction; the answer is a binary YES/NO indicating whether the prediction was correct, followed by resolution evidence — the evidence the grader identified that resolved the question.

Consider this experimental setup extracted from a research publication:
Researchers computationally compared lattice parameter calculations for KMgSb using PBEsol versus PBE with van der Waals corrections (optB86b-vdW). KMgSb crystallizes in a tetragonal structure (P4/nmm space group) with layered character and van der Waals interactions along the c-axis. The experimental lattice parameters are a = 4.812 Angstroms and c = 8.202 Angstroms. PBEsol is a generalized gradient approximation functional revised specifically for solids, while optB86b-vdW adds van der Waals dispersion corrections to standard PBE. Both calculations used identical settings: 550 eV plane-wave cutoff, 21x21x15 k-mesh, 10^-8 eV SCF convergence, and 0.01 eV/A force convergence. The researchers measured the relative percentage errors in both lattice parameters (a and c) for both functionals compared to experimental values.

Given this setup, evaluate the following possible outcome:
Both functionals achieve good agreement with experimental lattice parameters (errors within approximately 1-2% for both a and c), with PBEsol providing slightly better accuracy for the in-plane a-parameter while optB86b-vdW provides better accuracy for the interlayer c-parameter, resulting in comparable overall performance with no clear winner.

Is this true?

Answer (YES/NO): NO